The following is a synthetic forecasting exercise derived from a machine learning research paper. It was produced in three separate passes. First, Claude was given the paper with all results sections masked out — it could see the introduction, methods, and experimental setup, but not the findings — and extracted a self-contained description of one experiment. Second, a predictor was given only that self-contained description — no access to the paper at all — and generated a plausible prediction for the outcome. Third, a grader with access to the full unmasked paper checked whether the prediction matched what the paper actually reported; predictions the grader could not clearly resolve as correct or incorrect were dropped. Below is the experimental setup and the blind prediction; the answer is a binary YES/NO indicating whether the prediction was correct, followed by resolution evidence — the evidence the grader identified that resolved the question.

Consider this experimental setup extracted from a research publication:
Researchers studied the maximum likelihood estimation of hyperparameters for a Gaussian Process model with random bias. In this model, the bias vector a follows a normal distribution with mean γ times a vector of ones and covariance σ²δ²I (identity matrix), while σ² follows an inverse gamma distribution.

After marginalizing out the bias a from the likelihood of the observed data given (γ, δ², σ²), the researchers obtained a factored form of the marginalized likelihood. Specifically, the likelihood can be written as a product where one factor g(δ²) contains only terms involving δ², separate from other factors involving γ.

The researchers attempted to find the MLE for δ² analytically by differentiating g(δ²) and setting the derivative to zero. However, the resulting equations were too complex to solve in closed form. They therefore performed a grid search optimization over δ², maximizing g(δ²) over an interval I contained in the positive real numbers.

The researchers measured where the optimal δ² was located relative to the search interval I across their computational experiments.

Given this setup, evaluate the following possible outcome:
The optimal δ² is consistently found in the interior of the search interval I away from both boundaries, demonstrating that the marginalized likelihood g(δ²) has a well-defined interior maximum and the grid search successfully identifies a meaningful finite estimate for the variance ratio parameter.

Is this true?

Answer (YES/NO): NO